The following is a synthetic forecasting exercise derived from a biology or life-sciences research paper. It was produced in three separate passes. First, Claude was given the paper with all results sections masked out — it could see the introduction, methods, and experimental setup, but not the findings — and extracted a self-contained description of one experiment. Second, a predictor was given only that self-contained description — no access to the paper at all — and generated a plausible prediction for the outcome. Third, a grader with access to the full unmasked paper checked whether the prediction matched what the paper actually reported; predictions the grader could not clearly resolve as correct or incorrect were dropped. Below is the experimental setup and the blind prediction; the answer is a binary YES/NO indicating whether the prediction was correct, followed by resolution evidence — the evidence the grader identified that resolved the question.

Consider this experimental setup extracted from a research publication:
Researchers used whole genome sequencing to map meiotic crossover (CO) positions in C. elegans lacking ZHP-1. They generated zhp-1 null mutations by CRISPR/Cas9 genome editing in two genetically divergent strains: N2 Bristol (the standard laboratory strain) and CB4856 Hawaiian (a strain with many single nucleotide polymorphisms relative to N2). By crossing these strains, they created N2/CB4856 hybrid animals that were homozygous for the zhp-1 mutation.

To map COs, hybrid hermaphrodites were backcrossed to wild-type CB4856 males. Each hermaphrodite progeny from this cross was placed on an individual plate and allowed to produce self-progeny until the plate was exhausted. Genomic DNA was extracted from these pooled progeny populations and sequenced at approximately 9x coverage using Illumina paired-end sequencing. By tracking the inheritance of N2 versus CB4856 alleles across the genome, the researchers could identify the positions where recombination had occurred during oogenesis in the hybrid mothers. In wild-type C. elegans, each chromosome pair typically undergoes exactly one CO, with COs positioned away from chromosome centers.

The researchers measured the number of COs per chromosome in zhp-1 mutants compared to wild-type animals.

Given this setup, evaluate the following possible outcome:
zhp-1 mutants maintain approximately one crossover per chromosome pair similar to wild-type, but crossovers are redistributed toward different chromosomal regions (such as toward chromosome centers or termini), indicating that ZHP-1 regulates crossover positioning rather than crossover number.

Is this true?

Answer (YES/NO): NO